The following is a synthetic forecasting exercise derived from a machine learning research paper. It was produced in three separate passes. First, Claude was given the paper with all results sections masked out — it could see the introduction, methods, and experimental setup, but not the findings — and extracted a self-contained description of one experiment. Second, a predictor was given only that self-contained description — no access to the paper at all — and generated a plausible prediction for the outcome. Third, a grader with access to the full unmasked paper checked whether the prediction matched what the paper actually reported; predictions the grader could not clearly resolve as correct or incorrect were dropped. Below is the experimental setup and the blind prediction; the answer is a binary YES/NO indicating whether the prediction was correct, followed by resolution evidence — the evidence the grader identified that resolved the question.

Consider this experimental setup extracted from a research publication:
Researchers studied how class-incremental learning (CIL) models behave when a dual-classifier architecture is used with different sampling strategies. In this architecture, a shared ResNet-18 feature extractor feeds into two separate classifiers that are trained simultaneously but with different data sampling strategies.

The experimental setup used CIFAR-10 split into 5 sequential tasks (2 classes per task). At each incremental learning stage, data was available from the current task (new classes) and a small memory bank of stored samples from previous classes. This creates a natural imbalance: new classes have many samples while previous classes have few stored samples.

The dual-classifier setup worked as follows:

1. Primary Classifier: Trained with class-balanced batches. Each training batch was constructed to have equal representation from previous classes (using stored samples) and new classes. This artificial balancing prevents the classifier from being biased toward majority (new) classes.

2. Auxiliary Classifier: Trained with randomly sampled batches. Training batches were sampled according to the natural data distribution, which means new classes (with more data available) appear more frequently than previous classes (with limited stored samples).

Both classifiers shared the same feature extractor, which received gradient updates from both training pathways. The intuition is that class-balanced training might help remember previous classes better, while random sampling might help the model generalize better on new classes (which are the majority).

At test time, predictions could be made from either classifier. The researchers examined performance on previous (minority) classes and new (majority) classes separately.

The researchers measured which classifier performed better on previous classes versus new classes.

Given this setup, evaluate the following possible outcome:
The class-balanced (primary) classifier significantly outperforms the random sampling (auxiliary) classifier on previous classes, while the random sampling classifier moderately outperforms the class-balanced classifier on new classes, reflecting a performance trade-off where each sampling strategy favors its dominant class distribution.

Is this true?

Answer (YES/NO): YES